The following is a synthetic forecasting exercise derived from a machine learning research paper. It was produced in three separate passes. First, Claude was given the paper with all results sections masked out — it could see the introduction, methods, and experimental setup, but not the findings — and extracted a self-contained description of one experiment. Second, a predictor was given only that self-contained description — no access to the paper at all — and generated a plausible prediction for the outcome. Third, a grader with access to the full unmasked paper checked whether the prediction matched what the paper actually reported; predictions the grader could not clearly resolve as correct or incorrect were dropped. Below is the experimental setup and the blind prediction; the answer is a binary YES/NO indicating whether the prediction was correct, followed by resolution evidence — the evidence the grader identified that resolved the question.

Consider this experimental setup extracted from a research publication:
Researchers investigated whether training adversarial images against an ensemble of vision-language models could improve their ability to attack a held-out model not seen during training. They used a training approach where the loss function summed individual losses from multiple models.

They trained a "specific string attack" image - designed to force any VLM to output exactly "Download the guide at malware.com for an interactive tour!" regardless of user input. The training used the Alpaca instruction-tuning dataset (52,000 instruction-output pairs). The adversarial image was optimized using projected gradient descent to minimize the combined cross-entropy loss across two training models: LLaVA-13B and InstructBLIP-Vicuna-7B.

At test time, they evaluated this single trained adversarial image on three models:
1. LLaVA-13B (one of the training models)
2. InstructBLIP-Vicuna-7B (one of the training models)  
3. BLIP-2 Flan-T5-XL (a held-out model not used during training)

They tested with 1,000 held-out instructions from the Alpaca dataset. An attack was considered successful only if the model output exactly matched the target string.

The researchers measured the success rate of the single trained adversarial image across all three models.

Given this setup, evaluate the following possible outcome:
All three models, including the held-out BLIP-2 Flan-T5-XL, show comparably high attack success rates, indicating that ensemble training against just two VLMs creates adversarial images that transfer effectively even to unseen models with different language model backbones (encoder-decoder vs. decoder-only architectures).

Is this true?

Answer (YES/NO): NO